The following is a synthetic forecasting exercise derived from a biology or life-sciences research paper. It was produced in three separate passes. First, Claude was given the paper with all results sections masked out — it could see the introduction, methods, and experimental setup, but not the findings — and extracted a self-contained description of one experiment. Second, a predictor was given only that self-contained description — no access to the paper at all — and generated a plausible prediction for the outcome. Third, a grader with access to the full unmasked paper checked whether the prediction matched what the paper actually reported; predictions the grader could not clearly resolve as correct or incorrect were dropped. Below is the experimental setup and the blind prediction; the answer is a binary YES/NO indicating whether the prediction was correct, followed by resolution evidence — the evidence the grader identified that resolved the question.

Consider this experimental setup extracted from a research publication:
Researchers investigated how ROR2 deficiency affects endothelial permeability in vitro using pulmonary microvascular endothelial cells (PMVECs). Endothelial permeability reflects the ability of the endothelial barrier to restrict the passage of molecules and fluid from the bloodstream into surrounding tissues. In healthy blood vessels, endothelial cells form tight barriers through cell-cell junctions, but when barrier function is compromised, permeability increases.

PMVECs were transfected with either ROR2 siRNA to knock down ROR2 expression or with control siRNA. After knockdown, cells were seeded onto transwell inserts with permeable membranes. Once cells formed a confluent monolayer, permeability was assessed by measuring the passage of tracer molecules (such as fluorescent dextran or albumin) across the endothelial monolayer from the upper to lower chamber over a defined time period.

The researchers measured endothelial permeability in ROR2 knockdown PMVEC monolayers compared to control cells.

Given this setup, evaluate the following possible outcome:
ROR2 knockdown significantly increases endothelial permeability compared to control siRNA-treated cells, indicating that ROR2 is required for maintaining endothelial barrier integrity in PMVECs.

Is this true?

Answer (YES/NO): YES